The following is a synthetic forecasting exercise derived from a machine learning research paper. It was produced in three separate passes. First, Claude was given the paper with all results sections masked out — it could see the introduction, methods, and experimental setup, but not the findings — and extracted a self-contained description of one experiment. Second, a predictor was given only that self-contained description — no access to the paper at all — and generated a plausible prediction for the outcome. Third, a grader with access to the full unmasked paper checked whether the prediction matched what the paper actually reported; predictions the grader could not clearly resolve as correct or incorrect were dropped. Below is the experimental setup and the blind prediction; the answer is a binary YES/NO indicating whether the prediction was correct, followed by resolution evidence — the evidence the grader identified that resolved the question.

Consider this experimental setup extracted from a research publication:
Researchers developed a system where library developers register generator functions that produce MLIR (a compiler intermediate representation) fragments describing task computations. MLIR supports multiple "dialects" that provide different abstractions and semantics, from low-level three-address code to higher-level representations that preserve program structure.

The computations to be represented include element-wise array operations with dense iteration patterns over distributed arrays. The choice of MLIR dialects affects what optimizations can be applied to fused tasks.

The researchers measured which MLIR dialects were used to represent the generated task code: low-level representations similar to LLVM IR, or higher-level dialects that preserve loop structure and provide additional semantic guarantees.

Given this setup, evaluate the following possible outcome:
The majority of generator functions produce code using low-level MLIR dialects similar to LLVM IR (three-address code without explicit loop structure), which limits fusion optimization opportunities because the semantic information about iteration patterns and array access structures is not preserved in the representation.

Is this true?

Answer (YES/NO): NO